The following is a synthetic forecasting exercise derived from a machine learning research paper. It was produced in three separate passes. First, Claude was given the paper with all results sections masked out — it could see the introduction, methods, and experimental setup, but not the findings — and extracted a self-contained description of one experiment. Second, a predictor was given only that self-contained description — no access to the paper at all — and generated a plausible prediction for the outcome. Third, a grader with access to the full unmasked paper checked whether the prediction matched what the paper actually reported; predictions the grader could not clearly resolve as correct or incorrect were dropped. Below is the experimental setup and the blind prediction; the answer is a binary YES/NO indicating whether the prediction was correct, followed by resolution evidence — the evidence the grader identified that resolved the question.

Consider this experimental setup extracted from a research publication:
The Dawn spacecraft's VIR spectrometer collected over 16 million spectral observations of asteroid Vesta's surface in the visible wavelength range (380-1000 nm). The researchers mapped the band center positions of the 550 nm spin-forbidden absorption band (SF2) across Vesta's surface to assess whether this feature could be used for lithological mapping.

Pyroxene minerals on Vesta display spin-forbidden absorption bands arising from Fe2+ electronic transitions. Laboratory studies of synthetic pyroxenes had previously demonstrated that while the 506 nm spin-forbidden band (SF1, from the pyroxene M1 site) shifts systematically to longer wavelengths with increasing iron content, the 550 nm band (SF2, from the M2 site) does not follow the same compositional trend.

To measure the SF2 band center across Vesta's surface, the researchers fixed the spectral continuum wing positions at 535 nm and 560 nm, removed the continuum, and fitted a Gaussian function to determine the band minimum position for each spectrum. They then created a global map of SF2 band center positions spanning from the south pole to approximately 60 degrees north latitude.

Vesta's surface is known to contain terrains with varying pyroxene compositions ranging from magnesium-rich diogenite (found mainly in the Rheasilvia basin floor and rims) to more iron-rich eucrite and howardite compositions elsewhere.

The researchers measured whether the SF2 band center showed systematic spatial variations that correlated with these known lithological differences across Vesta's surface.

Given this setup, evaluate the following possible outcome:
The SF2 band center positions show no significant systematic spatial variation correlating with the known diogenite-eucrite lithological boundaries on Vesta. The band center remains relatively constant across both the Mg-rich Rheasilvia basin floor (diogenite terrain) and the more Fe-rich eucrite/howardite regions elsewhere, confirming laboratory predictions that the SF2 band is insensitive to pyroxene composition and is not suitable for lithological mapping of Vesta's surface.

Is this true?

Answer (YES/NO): YES